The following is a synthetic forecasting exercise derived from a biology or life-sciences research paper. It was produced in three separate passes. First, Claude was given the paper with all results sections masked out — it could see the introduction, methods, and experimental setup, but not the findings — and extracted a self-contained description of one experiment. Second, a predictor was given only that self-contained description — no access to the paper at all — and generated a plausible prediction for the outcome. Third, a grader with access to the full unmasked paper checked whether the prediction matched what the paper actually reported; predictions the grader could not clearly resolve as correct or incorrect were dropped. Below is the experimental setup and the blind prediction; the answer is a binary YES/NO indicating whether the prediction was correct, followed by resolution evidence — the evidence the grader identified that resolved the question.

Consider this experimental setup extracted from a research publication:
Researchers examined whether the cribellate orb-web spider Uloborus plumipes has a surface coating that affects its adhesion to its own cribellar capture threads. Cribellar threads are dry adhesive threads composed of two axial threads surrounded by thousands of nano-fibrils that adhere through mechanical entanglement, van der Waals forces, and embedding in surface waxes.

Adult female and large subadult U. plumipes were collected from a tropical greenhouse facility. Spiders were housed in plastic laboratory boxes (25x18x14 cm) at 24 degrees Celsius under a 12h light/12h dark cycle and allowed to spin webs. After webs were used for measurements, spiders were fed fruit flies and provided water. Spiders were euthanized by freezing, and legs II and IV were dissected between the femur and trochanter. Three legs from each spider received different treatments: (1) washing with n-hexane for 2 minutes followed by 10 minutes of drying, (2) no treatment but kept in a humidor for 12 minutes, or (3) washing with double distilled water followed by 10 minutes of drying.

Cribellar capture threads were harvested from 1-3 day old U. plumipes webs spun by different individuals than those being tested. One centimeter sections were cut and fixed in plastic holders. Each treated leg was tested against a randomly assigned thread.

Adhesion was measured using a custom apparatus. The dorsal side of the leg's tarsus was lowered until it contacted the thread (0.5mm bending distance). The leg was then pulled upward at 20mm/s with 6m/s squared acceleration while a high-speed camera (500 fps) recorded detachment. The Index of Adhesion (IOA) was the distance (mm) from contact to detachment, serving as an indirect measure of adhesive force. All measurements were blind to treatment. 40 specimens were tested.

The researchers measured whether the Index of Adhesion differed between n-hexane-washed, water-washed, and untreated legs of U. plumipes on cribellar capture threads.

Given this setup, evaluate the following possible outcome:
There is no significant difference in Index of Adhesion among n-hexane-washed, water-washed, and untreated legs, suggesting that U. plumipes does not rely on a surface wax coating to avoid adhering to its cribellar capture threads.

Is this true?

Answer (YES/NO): YES